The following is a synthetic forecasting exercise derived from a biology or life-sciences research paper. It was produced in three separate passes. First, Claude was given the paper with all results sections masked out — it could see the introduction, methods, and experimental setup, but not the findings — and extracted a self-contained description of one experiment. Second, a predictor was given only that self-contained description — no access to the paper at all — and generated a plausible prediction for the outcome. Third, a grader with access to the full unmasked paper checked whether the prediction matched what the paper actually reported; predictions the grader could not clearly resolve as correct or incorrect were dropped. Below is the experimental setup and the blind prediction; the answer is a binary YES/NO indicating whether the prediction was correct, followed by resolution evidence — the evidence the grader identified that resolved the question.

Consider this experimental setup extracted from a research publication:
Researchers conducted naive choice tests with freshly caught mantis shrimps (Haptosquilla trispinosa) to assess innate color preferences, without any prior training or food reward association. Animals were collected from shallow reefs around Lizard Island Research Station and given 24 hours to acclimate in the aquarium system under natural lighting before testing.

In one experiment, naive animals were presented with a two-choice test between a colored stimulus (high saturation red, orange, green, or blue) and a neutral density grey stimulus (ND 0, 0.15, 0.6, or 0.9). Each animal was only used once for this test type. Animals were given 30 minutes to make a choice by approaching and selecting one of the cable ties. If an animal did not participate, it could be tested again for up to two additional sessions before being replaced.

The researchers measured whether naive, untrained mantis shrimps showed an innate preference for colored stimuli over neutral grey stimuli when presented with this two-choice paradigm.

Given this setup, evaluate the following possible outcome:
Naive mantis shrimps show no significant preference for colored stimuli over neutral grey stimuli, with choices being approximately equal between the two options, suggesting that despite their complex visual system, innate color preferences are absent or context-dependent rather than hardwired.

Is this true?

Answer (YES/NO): NO